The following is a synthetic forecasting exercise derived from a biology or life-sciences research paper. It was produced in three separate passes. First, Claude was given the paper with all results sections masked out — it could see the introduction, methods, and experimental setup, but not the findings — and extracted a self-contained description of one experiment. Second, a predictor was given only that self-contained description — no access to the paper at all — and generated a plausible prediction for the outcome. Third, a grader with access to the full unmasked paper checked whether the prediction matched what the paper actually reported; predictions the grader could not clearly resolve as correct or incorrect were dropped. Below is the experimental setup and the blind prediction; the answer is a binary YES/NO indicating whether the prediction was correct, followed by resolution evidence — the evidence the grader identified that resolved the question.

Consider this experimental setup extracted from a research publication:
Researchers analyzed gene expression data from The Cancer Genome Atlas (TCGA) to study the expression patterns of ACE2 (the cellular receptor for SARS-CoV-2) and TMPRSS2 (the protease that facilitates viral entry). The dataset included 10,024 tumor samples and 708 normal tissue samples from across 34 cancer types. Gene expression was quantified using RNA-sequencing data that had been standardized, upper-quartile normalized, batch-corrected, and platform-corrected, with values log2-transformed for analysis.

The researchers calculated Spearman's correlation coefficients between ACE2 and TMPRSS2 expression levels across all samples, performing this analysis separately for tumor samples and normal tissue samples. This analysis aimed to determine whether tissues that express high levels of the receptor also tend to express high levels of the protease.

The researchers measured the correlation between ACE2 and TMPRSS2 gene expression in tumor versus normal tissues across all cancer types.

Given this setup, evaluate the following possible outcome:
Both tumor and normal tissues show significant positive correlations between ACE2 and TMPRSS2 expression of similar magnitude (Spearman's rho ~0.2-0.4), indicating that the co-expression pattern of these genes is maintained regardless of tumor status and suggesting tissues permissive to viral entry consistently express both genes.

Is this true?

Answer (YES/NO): YES